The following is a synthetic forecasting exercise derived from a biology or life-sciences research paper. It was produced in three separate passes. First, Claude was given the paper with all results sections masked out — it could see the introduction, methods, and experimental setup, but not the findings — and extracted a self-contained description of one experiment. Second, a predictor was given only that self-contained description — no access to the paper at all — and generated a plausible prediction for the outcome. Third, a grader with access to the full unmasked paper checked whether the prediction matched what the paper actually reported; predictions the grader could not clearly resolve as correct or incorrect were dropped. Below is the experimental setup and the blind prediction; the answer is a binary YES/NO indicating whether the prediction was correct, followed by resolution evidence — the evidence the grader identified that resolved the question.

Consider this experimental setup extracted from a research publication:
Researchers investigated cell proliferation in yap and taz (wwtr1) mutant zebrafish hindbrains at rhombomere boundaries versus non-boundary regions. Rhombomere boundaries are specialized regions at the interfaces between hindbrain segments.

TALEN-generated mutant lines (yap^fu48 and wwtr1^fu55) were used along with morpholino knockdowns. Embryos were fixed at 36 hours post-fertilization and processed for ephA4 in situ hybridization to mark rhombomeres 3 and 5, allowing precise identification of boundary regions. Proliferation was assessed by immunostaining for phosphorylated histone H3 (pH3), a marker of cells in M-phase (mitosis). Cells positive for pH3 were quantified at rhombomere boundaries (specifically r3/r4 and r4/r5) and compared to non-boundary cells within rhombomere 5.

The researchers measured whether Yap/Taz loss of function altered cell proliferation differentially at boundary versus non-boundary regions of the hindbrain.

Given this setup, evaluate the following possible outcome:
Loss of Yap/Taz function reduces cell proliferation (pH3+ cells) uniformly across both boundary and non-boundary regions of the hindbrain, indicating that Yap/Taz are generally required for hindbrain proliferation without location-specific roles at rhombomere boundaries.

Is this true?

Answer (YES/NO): NO